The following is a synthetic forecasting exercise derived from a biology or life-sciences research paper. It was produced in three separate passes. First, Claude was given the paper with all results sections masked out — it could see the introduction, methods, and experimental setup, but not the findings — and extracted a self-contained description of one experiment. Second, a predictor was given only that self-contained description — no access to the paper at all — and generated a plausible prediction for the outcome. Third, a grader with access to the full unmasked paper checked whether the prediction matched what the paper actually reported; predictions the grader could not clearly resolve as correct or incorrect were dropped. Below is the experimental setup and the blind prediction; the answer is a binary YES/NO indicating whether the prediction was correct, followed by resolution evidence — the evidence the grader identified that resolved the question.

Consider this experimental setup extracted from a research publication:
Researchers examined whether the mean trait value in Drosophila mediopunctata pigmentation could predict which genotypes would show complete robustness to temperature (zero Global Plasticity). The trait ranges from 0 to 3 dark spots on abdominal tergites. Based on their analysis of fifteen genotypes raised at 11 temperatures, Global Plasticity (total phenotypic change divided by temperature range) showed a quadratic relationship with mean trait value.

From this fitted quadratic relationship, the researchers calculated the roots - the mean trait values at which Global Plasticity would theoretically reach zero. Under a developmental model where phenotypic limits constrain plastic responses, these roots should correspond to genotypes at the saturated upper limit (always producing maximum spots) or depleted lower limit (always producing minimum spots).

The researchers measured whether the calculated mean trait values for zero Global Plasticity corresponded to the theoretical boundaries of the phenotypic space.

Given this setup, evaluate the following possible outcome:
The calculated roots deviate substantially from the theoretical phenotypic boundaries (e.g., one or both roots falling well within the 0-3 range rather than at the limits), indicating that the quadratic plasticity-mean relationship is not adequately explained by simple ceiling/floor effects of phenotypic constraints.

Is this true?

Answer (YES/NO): NO